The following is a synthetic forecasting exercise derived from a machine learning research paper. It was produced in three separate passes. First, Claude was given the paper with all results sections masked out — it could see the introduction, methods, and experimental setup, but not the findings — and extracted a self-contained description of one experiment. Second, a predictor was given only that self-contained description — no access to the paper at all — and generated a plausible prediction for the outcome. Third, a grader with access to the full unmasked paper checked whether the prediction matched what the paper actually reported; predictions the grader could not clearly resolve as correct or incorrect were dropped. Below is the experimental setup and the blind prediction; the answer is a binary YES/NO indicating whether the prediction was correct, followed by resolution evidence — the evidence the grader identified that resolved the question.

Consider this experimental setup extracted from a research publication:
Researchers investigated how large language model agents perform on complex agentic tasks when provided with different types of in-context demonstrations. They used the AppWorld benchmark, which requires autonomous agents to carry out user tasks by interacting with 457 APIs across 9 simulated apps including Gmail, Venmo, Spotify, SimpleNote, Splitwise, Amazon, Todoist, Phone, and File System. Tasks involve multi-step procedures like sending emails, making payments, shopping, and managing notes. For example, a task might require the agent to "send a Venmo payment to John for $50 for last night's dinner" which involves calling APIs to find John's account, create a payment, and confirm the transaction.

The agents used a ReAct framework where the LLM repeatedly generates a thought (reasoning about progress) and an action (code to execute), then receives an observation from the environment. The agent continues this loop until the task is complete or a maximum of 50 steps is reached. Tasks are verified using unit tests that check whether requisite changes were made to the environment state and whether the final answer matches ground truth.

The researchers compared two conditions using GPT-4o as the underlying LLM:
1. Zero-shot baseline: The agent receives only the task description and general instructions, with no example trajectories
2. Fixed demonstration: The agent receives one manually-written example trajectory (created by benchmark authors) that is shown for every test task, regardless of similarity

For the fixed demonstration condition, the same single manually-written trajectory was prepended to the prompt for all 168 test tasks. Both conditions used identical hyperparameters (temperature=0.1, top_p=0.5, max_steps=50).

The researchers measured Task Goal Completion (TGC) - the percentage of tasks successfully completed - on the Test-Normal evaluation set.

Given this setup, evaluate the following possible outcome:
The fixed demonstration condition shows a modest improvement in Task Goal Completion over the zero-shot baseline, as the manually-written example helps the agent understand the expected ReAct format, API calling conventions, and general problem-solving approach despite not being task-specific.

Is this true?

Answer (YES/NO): NO